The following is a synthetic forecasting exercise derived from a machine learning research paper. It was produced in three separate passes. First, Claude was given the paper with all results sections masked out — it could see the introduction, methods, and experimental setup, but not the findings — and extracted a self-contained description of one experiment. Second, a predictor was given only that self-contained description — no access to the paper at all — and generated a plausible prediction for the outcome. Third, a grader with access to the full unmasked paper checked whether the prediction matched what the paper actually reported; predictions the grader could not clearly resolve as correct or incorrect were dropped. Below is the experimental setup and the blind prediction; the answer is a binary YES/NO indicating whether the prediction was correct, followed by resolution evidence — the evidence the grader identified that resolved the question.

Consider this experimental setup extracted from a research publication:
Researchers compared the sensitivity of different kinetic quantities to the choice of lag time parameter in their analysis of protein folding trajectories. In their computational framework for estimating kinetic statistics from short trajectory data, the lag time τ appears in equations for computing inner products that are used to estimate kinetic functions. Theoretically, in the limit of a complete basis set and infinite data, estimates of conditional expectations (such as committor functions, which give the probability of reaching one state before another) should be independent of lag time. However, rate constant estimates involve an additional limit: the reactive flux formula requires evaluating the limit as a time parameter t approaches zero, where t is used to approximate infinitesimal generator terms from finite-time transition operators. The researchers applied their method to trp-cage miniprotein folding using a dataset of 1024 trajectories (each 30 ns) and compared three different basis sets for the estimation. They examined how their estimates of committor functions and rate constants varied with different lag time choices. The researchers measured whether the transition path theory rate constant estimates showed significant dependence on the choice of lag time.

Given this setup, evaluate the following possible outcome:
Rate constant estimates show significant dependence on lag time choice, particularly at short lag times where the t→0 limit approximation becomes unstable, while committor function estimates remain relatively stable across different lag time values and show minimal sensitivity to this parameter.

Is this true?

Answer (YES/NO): NO